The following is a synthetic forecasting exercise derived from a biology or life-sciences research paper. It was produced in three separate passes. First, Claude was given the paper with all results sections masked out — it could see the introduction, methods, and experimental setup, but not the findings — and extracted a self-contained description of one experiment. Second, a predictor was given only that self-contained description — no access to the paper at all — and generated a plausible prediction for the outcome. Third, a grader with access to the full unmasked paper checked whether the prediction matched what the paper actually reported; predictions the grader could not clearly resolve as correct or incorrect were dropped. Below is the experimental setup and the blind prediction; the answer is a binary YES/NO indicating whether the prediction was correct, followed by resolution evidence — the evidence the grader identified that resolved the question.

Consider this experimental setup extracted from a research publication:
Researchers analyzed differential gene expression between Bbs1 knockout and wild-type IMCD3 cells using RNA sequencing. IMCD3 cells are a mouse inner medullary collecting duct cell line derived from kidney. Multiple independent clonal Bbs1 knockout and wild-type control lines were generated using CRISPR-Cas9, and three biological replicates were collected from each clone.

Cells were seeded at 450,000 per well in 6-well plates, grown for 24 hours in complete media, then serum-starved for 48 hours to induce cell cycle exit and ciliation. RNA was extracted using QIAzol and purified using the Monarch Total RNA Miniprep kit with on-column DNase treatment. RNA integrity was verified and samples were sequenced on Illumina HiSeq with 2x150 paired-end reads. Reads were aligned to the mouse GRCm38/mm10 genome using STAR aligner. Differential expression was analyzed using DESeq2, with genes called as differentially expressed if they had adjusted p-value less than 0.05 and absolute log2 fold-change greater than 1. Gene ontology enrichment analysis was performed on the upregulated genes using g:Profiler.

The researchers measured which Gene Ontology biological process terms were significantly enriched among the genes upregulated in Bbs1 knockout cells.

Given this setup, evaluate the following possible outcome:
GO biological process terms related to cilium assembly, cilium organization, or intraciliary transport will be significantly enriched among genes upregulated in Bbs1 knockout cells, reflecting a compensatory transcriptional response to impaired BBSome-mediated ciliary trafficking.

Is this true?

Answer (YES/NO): NO